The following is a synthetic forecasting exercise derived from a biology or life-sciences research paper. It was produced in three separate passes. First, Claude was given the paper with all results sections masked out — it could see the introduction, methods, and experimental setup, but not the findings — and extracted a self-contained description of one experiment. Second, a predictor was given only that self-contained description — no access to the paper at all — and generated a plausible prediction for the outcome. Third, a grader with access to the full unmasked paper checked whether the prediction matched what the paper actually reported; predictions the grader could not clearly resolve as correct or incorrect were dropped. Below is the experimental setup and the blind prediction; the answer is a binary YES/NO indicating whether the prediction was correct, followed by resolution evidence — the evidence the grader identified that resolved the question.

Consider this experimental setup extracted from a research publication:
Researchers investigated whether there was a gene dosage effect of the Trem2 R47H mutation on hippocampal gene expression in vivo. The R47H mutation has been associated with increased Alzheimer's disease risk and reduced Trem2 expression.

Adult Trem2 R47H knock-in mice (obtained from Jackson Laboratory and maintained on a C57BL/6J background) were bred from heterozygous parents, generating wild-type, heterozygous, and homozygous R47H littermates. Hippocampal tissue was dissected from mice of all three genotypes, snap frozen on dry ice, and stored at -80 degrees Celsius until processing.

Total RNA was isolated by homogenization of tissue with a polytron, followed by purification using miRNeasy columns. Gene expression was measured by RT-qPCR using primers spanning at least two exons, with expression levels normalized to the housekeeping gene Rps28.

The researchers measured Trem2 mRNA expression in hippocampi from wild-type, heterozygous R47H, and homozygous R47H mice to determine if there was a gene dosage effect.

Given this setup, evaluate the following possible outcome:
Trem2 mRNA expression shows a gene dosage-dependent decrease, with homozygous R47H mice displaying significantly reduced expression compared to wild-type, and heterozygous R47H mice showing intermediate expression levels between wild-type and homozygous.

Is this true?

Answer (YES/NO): YES